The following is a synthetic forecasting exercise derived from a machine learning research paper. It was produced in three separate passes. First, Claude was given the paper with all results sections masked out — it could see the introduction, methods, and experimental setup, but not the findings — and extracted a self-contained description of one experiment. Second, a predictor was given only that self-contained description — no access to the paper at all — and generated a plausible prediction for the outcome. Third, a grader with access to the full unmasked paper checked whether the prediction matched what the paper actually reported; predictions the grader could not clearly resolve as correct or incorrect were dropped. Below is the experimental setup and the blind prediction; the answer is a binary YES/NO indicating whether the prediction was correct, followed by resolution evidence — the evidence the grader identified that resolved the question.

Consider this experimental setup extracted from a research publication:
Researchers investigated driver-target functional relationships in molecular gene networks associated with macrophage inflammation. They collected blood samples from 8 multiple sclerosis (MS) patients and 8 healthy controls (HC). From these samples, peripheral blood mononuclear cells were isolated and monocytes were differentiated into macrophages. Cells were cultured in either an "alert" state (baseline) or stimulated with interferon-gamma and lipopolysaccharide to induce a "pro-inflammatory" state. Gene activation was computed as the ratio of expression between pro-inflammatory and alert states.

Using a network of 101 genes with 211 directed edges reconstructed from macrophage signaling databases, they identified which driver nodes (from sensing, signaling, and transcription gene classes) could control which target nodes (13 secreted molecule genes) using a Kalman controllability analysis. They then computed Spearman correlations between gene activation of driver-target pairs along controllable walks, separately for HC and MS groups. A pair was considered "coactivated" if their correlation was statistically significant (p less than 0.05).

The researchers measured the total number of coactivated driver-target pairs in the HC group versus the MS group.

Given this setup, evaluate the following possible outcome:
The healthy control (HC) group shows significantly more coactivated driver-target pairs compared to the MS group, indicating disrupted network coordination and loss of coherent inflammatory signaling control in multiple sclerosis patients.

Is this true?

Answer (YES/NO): YES